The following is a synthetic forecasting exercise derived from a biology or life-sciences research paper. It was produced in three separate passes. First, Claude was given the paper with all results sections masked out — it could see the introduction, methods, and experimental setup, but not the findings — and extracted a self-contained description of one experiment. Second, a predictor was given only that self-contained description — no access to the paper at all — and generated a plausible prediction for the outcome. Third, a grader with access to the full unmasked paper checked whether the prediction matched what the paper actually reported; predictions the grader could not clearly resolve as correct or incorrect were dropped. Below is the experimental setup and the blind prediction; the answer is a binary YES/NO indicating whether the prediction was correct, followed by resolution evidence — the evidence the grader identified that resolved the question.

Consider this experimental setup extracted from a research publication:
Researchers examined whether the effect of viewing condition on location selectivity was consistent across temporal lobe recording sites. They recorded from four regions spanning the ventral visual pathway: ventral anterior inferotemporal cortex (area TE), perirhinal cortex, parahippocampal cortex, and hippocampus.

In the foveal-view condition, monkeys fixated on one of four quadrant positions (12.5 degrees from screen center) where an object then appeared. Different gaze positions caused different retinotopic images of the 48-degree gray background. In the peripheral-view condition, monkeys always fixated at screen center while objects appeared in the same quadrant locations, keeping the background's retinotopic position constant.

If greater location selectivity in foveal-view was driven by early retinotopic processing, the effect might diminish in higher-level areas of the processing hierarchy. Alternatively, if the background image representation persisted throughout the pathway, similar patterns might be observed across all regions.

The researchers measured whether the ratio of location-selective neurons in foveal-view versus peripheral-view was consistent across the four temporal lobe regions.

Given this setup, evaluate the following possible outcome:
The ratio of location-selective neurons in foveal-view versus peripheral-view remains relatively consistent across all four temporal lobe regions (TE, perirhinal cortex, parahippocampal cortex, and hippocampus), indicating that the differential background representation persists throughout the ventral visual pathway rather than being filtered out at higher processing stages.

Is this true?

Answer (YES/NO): YES